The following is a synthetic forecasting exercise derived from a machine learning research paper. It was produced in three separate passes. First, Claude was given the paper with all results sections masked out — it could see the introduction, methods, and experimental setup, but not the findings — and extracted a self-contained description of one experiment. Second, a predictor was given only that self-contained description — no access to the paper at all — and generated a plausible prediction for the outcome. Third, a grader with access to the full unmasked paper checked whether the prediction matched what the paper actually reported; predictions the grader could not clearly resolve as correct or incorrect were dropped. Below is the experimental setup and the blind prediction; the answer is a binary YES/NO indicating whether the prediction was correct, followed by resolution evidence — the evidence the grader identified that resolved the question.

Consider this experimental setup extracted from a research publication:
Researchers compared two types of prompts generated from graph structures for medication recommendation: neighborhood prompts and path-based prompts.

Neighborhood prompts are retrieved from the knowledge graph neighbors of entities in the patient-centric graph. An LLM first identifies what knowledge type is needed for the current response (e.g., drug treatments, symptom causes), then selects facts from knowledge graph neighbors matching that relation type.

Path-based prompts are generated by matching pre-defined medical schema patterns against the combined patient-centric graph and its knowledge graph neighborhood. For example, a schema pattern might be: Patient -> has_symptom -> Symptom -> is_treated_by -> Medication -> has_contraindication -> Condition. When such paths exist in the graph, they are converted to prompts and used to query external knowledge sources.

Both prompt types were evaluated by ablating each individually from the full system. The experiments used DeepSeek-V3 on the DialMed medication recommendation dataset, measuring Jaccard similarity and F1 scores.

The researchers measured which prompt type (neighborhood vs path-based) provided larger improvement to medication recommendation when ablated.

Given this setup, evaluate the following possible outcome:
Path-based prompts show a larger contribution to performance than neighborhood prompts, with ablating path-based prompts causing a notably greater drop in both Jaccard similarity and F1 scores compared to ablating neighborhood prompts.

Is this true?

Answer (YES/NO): NO